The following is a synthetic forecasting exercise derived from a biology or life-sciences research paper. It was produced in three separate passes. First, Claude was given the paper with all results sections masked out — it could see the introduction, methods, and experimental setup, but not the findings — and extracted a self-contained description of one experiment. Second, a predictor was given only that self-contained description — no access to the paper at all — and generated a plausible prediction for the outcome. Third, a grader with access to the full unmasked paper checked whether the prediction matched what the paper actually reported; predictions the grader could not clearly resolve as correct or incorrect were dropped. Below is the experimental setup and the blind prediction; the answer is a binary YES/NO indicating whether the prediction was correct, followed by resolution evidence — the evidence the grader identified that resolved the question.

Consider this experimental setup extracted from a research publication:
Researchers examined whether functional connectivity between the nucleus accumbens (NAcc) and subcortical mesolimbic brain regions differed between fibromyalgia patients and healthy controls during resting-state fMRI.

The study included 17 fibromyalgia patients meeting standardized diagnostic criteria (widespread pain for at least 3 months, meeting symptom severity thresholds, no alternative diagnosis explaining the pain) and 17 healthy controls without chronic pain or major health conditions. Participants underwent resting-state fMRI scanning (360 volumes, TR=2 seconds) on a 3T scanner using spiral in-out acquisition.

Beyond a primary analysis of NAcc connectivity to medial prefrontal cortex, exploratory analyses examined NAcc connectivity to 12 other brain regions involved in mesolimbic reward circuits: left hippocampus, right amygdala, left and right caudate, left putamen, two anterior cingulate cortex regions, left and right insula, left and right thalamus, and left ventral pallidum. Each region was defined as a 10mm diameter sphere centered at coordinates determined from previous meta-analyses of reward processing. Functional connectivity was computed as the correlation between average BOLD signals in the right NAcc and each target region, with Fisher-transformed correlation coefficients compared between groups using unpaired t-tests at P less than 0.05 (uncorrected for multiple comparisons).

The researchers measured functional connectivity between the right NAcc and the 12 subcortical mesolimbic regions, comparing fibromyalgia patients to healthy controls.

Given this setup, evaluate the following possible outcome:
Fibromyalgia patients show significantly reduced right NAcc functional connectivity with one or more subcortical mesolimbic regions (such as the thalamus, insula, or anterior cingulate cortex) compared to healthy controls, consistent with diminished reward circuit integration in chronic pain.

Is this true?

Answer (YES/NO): YES